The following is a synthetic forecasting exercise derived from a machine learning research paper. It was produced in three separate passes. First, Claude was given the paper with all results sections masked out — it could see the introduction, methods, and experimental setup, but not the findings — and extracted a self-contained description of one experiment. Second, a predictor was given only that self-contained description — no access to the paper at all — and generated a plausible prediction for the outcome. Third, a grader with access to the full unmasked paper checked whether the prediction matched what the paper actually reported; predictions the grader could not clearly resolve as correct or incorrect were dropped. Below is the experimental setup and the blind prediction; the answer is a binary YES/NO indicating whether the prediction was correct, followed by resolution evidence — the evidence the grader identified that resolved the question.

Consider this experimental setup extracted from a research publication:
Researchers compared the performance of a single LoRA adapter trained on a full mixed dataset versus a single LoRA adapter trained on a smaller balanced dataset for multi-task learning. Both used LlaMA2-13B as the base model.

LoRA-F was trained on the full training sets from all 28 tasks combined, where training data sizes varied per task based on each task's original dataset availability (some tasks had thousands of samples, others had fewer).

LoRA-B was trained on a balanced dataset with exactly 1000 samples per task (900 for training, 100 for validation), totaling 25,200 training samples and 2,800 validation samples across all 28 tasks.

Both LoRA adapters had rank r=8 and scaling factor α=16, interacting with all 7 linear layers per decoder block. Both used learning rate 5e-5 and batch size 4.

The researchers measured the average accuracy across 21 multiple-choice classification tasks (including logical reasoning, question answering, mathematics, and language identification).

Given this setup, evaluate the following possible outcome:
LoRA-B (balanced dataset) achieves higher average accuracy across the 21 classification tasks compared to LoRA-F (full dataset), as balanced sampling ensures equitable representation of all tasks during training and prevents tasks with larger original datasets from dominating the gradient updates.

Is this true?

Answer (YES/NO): NO